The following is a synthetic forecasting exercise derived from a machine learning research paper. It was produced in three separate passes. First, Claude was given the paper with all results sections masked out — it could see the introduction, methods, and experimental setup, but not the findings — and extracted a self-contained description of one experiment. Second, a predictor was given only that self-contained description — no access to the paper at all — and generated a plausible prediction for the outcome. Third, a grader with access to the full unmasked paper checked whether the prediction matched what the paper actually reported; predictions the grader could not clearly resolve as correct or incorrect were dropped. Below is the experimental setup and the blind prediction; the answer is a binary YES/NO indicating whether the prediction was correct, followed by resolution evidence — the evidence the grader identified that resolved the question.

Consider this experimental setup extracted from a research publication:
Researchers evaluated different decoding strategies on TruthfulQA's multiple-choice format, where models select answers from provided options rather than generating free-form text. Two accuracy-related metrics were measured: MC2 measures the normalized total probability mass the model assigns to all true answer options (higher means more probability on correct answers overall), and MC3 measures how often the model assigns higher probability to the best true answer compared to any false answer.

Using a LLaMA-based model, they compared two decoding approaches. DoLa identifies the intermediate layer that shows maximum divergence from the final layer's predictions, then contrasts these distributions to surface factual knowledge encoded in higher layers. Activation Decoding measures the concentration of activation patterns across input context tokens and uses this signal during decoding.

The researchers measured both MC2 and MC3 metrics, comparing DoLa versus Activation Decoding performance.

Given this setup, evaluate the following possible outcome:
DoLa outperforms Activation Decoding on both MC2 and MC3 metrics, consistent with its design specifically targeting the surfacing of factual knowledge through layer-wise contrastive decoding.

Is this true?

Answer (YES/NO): NO